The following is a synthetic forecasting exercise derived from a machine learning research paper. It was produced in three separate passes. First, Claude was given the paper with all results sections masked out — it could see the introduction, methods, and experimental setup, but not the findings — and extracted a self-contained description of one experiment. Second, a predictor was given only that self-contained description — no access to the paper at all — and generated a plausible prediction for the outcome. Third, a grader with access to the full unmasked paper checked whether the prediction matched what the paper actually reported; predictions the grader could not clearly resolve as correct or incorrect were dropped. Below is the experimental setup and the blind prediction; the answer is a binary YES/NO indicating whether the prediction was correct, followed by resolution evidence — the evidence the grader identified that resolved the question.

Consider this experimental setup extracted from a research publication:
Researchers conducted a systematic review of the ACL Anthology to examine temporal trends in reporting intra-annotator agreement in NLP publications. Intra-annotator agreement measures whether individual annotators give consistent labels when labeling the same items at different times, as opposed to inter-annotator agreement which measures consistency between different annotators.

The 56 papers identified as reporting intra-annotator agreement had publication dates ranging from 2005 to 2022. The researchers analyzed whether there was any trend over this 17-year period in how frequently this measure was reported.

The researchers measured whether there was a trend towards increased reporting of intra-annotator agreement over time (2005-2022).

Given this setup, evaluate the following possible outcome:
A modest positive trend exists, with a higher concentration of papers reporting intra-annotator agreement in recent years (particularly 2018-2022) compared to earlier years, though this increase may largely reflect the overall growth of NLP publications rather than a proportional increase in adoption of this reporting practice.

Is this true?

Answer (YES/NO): NO